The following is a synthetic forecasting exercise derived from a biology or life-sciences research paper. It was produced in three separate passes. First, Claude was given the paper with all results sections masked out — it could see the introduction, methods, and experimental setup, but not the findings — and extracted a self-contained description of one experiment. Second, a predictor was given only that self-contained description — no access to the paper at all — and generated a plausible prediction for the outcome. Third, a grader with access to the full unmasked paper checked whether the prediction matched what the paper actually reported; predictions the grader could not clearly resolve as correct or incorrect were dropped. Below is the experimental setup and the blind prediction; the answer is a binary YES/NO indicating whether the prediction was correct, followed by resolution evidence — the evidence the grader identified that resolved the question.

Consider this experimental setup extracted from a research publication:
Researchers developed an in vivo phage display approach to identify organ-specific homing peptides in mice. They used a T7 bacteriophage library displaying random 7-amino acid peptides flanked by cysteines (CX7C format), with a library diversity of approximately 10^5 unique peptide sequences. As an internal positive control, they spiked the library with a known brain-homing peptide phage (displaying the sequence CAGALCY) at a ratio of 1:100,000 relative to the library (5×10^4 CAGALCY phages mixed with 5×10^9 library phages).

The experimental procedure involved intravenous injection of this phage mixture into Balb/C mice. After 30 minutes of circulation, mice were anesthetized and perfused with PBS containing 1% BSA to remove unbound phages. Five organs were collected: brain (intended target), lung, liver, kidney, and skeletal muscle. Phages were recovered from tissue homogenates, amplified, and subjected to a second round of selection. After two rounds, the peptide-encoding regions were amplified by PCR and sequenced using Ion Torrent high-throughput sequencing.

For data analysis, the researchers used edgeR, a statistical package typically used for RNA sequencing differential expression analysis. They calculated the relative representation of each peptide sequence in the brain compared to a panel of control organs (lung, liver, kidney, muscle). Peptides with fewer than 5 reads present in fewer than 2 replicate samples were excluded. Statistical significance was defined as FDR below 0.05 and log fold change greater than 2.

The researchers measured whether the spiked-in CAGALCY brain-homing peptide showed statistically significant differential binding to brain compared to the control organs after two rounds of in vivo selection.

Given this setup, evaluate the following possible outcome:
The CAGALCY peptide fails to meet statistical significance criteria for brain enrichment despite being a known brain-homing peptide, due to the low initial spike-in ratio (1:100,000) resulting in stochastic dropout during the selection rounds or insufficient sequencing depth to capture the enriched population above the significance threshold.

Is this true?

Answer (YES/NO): NO